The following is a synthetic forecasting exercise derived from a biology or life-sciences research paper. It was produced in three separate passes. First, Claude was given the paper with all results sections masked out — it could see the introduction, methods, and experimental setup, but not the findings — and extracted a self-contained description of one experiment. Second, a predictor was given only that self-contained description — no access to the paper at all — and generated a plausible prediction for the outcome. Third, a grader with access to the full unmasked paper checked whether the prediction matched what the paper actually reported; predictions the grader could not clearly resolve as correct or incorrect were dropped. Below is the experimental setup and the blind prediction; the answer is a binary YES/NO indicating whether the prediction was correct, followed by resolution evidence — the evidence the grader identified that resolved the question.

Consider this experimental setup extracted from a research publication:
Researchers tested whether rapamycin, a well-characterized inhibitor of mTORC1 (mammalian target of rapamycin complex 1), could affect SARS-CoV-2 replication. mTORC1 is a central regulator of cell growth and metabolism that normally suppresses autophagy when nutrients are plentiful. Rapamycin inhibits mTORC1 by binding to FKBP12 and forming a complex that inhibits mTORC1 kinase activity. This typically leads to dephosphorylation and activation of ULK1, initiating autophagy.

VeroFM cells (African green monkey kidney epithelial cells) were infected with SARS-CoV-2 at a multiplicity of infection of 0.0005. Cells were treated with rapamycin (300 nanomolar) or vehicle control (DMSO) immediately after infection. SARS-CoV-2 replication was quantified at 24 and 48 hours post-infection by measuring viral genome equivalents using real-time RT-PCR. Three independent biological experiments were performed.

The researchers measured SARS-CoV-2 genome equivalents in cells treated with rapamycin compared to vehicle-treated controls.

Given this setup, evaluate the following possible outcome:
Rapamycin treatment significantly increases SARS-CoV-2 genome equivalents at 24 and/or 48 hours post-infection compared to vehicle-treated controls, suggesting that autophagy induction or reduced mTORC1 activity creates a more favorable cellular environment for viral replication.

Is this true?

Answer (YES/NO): YES